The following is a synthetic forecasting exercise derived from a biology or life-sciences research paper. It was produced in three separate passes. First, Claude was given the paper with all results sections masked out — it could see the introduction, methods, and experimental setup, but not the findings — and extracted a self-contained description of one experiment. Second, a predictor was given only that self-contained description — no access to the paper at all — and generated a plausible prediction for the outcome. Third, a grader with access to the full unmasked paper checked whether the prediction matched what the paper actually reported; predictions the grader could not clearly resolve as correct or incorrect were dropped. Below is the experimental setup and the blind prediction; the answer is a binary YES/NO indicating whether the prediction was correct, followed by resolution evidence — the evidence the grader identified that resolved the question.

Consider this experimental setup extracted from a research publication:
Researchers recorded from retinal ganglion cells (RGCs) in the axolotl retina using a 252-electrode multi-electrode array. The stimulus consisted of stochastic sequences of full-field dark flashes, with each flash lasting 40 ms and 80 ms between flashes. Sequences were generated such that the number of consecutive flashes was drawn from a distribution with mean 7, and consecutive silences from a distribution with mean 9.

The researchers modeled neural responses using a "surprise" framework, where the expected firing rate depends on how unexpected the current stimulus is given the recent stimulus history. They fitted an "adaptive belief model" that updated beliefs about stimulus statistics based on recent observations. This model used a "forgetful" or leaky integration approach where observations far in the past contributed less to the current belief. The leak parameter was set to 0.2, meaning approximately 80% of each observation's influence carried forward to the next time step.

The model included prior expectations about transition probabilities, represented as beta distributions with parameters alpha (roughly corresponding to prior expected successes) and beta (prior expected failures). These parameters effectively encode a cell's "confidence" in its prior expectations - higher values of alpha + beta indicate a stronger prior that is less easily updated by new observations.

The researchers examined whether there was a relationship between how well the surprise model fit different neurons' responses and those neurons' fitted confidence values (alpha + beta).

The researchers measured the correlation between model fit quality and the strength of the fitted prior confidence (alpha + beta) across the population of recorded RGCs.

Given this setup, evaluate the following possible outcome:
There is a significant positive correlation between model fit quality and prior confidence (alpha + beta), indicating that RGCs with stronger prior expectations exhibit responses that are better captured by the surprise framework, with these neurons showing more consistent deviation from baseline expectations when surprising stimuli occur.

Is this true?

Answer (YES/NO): NO